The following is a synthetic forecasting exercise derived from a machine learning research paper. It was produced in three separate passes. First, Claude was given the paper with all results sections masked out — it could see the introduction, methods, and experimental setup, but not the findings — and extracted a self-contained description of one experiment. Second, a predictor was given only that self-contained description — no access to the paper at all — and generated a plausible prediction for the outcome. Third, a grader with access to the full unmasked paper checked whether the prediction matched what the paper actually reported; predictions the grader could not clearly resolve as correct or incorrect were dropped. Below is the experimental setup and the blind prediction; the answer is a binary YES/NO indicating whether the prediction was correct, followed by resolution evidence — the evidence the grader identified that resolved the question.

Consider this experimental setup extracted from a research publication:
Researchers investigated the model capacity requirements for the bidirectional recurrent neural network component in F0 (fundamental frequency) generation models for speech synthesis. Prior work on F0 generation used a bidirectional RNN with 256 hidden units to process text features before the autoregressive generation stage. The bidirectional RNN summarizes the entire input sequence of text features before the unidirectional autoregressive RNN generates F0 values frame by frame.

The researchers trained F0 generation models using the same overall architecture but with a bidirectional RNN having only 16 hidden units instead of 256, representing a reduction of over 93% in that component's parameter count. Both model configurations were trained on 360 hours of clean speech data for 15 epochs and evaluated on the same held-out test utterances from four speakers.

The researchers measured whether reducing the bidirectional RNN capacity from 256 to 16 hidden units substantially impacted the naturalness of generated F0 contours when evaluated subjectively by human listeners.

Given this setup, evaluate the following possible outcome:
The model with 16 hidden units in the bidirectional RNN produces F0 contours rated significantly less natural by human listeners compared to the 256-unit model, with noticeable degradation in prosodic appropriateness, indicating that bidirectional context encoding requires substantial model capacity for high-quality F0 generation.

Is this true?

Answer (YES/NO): NO